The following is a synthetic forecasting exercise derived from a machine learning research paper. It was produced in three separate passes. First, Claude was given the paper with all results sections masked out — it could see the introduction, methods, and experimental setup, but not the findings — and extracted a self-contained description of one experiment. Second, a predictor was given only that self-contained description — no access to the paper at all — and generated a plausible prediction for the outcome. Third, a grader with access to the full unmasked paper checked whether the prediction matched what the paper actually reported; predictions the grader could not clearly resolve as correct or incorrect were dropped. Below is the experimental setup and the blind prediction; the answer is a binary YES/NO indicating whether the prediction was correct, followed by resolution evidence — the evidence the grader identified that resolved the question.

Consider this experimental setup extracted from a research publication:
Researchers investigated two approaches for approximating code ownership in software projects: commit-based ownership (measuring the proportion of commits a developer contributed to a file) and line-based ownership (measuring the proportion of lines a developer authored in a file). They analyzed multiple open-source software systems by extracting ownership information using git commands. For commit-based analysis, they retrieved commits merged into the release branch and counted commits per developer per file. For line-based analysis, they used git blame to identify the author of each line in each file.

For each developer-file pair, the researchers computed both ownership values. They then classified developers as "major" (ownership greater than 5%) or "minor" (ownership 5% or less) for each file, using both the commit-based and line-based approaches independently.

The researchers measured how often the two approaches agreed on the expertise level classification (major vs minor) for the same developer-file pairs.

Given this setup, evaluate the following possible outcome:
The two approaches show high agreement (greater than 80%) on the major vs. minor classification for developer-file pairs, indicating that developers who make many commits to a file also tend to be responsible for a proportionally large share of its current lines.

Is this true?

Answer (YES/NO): NO